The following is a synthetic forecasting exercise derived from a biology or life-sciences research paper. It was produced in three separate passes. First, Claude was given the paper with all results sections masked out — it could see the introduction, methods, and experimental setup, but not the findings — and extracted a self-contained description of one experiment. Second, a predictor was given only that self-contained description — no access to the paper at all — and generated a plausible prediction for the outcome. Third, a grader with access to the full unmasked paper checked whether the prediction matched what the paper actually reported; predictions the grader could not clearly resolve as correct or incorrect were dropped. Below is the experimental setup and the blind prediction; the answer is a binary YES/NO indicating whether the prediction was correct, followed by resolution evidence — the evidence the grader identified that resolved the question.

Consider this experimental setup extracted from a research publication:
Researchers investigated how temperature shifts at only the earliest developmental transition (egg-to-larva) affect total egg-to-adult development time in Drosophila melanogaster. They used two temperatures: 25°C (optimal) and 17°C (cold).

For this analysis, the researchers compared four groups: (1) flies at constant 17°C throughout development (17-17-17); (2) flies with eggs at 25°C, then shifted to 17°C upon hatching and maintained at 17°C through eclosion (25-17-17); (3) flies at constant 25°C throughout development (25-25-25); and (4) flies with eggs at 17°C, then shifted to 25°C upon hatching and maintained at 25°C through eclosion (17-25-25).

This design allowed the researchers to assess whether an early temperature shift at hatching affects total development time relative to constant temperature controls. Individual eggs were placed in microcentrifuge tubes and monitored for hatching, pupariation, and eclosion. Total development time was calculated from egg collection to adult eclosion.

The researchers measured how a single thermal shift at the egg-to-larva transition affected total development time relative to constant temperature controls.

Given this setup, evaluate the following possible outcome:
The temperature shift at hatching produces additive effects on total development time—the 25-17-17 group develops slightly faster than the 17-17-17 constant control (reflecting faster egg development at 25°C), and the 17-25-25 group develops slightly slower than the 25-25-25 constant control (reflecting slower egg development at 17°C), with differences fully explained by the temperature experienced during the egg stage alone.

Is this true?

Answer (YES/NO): NO